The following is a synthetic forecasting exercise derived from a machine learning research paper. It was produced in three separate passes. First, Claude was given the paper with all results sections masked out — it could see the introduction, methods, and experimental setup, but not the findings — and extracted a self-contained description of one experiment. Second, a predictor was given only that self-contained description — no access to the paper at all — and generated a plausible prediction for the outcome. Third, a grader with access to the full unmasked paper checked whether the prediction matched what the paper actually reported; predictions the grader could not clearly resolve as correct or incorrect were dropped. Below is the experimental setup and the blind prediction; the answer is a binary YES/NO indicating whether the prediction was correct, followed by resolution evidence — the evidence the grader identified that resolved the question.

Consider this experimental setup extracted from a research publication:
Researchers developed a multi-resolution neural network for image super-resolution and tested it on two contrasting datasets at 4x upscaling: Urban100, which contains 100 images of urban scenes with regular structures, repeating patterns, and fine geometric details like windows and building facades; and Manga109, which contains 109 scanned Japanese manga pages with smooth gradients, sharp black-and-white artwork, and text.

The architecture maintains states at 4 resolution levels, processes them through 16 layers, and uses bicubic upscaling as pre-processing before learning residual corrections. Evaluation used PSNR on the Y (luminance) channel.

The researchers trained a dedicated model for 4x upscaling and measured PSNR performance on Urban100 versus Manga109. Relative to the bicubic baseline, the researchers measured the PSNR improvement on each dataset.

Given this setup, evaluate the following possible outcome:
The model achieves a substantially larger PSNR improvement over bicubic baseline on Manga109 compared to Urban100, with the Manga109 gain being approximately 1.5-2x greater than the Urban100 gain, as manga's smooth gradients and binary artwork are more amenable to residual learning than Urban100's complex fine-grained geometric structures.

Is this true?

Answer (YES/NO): YES